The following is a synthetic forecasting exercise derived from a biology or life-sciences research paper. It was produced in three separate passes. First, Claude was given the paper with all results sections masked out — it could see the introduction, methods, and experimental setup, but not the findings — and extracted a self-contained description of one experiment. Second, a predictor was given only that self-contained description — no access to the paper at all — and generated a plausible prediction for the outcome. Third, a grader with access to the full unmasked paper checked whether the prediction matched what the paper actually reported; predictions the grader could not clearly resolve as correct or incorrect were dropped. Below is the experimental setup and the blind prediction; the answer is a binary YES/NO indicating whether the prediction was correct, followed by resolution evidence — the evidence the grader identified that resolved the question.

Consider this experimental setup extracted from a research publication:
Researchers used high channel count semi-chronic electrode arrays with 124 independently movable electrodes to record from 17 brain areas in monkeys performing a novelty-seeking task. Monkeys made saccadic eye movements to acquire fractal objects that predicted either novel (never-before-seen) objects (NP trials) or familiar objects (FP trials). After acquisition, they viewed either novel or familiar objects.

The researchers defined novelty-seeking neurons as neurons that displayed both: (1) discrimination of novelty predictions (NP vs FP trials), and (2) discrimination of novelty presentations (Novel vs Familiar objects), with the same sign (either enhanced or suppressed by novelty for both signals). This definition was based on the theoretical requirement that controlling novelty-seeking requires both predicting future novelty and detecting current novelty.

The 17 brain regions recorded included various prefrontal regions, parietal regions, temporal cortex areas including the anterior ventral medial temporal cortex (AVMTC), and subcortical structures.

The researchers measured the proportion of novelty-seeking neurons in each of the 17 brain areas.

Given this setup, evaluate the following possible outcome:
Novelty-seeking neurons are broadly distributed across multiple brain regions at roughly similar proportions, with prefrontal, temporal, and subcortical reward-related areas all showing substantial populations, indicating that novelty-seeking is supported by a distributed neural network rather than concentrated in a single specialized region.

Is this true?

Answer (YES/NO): NO